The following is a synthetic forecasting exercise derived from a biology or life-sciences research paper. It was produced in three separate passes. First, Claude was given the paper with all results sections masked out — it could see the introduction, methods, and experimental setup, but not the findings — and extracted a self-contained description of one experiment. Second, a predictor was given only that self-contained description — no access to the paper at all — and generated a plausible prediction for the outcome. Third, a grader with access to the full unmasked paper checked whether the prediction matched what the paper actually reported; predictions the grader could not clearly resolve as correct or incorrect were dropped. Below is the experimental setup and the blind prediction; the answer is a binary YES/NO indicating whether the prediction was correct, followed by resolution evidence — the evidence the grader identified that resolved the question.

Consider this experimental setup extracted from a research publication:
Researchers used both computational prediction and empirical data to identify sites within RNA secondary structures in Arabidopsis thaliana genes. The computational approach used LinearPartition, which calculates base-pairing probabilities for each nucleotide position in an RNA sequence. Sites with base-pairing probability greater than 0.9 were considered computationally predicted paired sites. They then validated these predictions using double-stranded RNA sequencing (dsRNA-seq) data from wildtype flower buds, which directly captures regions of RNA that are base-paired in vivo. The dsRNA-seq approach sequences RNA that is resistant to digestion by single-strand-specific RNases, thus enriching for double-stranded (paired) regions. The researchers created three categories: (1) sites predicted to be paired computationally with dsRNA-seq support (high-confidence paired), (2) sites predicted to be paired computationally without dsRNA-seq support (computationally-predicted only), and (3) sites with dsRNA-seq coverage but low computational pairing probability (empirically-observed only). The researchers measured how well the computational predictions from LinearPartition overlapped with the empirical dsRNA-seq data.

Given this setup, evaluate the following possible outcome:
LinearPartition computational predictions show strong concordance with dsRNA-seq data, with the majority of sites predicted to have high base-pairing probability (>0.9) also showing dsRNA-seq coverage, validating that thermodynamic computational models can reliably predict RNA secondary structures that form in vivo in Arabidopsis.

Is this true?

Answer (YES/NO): NO